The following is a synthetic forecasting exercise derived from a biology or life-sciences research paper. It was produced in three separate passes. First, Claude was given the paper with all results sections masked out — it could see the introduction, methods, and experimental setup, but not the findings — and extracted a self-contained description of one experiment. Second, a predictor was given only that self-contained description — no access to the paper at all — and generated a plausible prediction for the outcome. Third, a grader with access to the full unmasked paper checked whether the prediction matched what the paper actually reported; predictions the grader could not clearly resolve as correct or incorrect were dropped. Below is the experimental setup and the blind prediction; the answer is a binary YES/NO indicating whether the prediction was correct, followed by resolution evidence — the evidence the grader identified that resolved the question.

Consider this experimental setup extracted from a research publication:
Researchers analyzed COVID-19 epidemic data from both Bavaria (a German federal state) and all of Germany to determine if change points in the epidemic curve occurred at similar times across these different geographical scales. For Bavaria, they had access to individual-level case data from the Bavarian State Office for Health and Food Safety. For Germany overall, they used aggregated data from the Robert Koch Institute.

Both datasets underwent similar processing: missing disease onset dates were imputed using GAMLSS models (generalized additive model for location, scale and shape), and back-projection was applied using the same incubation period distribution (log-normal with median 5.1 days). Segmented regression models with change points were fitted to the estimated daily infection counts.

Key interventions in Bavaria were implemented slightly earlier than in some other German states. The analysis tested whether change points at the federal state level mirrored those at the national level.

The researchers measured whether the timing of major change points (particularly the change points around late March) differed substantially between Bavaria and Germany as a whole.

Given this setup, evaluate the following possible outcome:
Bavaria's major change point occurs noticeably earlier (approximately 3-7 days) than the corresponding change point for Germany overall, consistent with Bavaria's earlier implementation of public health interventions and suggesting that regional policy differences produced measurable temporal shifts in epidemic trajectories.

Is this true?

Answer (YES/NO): NO